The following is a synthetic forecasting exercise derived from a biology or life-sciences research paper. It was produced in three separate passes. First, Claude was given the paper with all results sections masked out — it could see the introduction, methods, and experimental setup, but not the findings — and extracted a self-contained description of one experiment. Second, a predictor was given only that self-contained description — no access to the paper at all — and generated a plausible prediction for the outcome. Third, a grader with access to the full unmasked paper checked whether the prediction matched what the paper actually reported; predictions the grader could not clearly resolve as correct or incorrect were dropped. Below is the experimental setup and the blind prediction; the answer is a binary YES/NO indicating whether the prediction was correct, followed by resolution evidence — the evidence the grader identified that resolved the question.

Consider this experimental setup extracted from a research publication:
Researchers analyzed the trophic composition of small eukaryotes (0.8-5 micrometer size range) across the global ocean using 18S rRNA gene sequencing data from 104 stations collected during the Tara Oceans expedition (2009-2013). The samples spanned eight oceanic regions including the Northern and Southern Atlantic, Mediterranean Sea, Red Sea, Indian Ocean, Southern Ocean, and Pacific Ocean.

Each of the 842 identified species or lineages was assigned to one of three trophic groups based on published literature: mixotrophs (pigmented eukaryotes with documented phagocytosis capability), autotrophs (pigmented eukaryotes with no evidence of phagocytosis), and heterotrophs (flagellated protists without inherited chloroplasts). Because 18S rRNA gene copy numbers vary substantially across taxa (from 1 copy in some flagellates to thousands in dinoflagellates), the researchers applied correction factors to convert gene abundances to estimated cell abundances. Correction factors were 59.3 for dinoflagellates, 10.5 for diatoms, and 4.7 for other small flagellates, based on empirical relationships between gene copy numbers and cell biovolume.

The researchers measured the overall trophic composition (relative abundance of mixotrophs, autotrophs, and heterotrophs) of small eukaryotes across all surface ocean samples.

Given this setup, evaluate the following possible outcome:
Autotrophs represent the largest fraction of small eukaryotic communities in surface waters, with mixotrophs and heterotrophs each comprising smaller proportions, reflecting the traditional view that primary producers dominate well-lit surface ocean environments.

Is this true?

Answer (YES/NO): NO